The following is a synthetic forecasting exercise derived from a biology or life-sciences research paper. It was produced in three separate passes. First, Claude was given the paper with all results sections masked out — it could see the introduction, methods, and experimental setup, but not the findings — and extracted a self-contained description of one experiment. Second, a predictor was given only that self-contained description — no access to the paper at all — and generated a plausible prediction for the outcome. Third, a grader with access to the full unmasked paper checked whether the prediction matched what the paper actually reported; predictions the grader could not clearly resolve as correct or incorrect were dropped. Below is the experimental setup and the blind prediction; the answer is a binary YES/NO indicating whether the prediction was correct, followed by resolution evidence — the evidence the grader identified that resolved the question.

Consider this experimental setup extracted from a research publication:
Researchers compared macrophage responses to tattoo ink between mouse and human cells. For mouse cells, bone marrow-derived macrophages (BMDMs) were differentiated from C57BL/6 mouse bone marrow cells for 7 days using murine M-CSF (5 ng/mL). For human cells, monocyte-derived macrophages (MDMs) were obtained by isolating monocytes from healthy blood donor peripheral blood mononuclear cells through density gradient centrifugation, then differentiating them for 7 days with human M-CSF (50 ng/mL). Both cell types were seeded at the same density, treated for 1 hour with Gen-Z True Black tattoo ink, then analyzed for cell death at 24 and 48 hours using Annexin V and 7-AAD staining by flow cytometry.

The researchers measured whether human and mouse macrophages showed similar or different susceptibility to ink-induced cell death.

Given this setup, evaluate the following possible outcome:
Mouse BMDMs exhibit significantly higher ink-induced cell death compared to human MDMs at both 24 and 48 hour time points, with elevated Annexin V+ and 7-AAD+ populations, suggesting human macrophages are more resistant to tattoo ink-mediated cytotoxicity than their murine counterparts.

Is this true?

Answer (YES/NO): NO